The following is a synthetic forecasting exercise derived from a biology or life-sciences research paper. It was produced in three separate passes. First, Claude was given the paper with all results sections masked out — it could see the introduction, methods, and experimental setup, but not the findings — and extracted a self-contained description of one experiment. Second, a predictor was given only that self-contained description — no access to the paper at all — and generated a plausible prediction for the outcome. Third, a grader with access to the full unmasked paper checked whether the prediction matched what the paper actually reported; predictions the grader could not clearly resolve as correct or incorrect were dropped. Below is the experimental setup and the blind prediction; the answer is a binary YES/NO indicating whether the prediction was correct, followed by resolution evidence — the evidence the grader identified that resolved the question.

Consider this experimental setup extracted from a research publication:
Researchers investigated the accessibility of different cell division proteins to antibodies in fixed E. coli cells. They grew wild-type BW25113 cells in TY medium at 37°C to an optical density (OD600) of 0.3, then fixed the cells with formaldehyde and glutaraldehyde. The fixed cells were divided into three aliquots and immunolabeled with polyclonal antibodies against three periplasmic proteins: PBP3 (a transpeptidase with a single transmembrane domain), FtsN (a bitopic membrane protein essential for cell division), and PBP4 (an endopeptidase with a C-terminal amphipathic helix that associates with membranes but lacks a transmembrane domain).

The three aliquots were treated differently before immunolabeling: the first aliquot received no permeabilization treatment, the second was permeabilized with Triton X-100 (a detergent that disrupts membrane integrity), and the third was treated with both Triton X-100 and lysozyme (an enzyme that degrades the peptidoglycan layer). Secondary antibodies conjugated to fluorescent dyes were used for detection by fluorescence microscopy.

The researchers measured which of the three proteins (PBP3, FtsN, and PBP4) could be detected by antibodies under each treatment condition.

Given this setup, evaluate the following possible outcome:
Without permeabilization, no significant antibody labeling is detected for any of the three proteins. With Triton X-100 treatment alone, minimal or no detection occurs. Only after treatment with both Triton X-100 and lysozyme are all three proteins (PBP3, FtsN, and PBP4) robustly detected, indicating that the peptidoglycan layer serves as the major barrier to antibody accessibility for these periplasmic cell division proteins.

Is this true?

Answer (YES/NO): NO